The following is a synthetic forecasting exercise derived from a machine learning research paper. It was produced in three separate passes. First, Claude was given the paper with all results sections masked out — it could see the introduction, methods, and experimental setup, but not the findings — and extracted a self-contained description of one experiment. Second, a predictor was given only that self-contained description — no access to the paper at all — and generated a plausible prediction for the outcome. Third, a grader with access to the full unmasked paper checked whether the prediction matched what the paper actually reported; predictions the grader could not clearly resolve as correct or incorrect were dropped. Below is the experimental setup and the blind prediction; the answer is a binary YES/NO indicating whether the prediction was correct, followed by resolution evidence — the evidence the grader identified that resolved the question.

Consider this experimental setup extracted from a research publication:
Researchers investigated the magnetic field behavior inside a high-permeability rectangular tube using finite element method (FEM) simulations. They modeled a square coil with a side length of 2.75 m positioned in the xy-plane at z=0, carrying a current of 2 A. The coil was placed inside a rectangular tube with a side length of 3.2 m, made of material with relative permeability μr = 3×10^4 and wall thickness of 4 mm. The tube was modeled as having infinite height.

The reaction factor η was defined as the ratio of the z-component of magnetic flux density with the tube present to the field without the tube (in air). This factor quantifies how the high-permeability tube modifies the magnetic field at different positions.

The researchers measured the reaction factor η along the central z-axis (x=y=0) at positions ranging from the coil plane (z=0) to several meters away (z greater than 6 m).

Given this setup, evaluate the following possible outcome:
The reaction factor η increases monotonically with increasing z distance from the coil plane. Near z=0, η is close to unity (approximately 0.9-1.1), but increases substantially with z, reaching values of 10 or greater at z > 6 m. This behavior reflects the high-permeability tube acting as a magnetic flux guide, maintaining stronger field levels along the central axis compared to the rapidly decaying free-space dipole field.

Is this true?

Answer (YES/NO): NO